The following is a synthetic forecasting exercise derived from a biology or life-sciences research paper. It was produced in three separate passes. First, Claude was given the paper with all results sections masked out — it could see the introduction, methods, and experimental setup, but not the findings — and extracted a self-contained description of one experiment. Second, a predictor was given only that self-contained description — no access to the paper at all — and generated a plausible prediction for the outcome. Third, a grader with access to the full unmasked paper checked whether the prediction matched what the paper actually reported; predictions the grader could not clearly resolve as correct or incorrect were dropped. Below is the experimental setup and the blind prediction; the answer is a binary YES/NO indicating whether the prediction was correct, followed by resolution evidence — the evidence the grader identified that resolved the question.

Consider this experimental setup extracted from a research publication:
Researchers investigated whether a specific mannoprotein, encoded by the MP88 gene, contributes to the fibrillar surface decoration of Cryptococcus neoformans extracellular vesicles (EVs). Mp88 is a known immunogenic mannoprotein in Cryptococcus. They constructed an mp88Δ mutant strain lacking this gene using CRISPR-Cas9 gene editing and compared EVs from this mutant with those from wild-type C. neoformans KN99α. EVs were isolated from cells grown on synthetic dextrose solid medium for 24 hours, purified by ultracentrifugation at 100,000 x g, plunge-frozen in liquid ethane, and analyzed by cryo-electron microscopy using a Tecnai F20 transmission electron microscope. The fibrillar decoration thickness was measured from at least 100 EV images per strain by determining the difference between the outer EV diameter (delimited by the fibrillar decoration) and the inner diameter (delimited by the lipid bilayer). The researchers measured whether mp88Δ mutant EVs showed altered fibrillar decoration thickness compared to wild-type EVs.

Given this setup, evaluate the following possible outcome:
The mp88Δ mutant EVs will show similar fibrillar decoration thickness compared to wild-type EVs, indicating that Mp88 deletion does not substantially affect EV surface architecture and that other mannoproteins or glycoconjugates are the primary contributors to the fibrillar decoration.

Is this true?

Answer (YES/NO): NO